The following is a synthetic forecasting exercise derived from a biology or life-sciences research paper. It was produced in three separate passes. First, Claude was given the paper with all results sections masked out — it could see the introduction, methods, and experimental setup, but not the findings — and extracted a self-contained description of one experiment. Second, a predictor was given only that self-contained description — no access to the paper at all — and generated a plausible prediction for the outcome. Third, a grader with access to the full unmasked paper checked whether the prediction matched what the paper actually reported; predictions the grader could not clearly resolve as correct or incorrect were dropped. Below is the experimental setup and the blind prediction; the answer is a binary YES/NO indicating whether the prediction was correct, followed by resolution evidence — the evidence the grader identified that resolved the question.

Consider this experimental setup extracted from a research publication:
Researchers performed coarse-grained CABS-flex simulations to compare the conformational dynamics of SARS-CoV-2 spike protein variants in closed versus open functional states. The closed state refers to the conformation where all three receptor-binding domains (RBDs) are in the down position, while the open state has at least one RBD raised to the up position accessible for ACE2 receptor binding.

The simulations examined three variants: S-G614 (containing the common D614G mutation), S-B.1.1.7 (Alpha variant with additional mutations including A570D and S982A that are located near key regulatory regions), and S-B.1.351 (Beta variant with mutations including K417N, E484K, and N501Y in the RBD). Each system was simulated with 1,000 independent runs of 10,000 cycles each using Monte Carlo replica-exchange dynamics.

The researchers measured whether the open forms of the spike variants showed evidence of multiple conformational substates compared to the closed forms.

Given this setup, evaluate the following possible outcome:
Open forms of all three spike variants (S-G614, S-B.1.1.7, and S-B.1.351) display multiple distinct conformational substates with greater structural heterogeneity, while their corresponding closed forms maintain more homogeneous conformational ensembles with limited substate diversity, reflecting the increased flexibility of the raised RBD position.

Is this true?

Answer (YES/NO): NO